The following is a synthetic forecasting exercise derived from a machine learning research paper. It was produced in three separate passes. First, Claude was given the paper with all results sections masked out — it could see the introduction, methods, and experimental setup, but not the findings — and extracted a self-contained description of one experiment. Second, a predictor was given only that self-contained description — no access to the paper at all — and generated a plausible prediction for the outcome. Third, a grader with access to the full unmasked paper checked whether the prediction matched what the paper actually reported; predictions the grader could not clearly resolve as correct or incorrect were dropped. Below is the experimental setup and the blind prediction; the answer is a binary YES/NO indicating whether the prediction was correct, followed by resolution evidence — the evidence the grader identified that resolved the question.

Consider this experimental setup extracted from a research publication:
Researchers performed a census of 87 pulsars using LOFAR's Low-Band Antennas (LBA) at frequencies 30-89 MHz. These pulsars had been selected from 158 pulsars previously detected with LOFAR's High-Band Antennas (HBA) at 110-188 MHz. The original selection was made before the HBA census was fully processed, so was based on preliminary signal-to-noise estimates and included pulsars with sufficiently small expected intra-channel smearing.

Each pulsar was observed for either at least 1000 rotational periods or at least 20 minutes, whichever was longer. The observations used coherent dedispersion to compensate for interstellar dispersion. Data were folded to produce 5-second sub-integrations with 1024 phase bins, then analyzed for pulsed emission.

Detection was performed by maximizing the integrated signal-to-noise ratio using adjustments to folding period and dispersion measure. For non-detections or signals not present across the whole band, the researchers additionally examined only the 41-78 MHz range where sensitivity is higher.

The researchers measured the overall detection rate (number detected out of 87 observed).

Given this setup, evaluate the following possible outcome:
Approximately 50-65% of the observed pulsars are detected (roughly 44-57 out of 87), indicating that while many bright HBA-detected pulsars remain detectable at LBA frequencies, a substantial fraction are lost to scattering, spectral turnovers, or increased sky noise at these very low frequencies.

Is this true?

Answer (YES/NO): NO